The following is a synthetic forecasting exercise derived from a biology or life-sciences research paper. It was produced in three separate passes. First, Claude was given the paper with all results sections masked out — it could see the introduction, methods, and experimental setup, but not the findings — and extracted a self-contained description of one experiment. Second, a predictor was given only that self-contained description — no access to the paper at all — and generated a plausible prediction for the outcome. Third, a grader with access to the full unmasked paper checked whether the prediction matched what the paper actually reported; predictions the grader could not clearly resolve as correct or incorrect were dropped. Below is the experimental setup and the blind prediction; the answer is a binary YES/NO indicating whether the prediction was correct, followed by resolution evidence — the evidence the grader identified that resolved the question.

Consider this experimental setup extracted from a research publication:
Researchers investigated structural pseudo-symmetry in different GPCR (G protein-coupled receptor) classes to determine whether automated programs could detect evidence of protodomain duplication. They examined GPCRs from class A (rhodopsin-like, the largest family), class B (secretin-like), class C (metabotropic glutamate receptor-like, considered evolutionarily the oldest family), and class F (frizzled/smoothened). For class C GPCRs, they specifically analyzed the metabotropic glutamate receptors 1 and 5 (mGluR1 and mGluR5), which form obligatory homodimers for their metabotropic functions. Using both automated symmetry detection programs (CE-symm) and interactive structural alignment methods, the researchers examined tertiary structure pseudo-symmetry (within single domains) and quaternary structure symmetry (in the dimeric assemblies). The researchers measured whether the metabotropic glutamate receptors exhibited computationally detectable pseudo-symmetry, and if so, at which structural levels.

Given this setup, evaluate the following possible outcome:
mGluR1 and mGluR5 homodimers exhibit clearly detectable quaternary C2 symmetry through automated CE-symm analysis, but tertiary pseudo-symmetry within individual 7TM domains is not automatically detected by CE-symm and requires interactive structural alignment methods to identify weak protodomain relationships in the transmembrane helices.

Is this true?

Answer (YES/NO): NO